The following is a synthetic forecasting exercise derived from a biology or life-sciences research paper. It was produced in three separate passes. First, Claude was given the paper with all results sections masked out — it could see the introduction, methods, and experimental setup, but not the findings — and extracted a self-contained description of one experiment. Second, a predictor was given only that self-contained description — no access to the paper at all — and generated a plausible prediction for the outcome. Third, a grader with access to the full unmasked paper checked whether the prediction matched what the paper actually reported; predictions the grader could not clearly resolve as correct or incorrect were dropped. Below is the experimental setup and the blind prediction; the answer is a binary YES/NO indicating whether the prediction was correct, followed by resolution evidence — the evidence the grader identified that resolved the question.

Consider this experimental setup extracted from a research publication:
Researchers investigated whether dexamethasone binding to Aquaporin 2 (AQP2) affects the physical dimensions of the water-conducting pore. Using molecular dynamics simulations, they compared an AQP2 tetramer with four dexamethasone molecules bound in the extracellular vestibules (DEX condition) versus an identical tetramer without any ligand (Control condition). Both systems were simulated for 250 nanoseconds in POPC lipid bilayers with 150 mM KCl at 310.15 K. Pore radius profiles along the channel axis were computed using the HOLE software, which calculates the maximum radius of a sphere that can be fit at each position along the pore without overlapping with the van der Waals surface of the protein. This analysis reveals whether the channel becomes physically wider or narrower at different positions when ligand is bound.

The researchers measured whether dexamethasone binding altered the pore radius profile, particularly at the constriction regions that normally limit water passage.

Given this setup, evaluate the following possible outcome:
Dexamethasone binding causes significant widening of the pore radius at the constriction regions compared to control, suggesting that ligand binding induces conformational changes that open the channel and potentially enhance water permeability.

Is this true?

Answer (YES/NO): NO